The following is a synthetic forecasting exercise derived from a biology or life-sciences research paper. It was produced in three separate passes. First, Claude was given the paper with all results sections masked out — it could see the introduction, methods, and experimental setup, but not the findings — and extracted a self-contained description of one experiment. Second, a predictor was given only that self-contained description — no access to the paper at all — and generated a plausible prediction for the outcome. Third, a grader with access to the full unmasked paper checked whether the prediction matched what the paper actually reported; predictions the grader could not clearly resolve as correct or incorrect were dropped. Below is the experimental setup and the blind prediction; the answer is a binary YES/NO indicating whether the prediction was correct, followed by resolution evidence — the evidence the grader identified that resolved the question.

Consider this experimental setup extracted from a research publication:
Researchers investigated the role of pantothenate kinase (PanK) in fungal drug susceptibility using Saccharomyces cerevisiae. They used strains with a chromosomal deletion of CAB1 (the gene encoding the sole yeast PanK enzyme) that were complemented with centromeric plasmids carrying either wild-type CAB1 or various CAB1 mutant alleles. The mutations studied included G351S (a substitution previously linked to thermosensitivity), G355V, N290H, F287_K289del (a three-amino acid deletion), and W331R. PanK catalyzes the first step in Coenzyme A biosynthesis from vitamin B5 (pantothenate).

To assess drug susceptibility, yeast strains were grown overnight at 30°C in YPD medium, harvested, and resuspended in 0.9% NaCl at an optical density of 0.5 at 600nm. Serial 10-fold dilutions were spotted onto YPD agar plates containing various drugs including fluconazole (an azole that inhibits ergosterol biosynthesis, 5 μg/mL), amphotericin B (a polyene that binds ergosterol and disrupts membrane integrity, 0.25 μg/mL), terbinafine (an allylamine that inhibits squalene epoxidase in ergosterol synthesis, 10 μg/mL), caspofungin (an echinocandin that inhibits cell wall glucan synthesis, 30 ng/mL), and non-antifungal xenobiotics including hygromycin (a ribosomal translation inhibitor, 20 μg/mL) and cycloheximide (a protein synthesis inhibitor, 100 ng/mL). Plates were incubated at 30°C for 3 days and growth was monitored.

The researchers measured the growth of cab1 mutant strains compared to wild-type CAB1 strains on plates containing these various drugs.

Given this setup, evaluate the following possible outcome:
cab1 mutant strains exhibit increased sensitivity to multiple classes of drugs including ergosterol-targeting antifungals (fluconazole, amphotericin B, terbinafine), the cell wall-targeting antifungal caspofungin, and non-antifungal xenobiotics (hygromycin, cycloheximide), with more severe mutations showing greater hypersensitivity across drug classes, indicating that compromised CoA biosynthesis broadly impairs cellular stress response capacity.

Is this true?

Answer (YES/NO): YES